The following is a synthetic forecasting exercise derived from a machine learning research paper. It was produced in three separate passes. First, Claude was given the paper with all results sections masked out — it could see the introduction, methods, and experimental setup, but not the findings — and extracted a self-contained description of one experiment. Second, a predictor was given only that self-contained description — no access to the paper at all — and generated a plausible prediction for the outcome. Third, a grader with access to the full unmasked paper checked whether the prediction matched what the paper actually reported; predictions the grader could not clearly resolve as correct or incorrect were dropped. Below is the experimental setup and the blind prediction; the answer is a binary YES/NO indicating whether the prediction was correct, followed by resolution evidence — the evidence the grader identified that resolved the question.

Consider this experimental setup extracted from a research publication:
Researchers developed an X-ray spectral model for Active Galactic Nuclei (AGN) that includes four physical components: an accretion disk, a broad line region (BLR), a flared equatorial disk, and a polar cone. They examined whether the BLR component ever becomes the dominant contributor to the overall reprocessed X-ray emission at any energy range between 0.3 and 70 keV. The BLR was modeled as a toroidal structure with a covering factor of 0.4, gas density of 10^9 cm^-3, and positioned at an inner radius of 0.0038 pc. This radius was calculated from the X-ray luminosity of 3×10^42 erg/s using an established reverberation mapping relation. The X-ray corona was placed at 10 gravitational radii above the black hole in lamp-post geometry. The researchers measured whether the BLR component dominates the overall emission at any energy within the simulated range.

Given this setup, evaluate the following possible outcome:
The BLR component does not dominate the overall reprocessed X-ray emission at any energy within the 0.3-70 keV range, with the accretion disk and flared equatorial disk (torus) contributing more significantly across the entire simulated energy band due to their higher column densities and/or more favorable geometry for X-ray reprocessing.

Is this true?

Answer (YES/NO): YES